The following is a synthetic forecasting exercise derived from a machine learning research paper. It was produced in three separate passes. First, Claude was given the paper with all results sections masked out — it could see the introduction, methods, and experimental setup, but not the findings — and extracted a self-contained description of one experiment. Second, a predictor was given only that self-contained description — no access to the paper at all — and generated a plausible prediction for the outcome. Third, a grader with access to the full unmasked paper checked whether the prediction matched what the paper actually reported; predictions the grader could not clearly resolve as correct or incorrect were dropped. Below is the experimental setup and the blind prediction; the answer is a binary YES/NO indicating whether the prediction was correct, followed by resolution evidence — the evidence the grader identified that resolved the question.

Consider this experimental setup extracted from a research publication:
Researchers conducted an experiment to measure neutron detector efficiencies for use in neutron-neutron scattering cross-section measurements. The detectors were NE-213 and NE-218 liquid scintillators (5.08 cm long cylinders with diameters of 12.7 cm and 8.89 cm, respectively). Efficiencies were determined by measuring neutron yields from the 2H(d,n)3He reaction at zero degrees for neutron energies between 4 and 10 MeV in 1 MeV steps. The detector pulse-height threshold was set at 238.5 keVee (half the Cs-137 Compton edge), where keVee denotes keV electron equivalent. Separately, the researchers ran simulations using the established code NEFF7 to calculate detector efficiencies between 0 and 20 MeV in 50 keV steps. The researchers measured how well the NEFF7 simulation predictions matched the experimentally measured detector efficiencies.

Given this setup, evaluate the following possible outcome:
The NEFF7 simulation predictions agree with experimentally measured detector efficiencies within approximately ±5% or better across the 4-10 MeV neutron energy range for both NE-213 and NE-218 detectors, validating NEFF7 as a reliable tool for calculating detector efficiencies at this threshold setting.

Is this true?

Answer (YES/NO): YES